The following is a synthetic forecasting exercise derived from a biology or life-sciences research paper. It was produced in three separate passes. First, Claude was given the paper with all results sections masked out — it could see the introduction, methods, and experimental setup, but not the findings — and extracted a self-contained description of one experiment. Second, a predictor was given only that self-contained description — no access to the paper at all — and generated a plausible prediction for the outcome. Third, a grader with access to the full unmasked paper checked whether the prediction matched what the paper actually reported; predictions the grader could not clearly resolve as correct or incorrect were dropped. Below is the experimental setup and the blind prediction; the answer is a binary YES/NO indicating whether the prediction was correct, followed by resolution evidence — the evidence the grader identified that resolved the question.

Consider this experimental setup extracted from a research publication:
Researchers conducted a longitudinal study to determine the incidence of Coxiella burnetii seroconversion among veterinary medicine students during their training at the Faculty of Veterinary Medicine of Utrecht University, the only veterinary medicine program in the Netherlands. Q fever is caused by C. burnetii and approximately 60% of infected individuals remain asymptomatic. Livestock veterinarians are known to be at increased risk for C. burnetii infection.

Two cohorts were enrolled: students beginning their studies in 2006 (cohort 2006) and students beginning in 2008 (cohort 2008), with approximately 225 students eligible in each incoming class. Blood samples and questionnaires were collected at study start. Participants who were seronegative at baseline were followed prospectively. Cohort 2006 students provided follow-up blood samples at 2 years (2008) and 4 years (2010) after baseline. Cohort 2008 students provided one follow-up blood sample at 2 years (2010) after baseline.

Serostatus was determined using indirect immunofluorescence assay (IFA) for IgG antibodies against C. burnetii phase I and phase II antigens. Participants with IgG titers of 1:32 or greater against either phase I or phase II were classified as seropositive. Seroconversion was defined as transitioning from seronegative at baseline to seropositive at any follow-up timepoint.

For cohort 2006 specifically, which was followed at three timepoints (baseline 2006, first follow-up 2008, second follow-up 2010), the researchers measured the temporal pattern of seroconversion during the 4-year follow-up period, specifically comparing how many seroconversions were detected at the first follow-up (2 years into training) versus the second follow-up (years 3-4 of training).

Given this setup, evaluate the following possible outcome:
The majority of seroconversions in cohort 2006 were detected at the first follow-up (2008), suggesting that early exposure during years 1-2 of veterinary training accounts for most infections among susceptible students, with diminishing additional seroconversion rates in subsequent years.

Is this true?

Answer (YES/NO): YES